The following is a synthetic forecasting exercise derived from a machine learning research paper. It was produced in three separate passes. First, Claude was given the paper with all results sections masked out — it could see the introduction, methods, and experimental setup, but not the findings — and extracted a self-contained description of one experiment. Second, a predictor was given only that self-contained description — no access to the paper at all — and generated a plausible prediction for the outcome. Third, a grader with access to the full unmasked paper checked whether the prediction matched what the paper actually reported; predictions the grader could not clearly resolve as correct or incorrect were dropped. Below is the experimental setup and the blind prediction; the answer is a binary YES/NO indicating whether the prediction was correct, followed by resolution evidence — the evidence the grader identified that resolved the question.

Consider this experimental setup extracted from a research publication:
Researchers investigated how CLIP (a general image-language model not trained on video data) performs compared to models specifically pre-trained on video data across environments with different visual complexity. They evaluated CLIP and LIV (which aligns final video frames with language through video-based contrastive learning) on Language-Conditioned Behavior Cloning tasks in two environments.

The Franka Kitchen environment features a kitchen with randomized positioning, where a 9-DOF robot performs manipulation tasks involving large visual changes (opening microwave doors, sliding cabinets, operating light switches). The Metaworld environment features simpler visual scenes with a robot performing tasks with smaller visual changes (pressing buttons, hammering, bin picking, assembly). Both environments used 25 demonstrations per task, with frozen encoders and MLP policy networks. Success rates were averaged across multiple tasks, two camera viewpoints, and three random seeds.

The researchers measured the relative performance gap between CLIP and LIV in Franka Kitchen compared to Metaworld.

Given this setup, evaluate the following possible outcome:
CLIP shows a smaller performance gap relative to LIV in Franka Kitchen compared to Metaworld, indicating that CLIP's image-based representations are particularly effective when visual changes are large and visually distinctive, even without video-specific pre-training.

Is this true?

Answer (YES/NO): NO